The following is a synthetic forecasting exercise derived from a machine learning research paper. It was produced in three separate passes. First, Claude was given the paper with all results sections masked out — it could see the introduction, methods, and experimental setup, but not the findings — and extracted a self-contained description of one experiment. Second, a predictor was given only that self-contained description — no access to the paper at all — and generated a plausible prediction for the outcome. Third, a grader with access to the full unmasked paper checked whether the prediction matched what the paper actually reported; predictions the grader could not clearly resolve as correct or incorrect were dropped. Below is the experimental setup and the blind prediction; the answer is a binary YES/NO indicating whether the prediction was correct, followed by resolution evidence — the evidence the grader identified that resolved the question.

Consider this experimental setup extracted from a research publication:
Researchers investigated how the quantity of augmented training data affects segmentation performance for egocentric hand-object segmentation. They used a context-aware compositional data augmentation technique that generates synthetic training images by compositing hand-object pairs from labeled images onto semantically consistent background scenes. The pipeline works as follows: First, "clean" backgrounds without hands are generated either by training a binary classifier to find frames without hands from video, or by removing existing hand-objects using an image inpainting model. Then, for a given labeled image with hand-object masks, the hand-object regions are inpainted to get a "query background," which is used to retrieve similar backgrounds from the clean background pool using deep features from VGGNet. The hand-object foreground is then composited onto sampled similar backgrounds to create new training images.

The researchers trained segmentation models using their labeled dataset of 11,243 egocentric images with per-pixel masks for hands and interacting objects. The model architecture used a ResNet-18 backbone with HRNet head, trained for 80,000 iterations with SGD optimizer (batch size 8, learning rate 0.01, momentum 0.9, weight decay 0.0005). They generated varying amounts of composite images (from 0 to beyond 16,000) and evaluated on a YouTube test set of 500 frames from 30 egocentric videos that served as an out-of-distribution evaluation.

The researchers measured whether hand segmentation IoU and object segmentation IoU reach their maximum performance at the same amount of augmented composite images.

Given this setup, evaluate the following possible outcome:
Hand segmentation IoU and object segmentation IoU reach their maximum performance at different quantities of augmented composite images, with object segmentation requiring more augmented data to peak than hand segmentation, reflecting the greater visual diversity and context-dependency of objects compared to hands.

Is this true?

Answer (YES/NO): NO